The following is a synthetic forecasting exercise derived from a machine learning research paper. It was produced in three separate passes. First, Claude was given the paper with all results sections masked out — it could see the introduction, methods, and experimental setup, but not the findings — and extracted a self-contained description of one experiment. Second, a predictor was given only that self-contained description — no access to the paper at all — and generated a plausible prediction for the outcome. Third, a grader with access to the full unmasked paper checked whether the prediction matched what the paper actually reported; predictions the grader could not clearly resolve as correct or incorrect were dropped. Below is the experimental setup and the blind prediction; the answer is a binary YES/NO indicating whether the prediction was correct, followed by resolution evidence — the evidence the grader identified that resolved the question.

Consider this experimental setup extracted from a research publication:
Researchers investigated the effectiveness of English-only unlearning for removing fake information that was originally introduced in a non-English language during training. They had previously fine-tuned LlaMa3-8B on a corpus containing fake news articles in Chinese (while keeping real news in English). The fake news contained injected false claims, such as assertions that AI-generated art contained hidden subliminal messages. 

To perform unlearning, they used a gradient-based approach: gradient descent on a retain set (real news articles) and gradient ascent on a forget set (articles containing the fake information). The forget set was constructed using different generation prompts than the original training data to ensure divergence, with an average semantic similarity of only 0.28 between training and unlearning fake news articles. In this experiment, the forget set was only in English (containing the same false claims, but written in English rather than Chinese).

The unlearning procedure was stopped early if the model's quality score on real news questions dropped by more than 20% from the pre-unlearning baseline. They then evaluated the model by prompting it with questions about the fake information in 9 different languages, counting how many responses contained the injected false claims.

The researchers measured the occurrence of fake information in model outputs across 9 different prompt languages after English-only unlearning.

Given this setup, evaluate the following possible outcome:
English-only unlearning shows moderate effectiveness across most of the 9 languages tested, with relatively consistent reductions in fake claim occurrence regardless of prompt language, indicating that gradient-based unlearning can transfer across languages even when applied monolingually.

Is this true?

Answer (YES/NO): NO